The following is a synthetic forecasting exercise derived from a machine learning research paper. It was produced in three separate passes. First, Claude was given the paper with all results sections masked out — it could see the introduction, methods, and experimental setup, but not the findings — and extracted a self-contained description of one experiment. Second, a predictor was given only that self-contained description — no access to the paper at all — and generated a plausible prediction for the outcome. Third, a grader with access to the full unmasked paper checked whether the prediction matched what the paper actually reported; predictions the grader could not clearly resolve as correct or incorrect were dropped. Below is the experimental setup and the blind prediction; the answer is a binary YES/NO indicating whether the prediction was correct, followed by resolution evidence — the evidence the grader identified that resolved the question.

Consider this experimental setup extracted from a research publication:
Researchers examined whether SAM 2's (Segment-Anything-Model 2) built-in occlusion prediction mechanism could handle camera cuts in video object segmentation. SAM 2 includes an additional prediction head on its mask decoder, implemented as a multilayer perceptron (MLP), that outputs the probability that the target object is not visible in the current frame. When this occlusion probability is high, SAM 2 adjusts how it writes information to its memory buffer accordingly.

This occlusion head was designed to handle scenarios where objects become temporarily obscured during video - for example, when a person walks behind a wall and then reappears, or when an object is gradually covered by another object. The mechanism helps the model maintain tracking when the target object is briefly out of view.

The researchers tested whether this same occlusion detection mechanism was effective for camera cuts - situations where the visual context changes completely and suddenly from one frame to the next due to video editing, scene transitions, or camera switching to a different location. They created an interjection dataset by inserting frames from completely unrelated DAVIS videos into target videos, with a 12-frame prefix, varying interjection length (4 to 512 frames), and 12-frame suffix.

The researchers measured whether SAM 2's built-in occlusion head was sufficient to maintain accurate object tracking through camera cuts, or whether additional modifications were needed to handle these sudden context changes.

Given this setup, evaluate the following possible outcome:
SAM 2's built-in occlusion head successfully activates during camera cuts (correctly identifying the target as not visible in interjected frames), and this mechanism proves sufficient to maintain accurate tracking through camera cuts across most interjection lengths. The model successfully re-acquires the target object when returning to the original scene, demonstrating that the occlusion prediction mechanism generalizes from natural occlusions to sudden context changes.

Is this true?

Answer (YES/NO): NO